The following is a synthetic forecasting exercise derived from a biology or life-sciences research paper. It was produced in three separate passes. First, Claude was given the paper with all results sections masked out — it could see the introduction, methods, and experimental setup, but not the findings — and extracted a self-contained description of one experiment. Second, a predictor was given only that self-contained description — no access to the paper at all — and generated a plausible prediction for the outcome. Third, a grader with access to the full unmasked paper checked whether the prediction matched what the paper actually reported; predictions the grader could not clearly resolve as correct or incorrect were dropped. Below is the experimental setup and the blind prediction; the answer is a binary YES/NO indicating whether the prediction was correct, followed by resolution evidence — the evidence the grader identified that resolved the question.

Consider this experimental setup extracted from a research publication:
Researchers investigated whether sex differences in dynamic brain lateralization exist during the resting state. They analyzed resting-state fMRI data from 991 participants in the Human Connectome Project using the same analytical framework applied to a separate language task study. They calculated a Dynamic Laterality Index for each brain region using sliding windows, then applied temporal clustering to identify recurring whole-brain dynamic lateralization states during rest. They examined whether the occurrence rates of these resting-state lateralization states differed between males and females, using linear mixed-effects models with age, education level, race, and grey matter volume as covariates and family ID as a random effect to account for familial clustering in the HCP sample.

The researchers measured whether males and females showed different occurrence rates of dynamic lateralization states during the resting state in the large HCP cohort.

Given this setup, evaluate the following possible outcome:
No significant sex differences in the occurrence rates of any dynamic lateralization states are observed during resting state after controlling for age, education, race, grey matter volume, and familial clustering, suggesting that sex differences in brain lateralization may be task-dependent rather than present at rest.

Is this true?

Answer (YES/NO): NO